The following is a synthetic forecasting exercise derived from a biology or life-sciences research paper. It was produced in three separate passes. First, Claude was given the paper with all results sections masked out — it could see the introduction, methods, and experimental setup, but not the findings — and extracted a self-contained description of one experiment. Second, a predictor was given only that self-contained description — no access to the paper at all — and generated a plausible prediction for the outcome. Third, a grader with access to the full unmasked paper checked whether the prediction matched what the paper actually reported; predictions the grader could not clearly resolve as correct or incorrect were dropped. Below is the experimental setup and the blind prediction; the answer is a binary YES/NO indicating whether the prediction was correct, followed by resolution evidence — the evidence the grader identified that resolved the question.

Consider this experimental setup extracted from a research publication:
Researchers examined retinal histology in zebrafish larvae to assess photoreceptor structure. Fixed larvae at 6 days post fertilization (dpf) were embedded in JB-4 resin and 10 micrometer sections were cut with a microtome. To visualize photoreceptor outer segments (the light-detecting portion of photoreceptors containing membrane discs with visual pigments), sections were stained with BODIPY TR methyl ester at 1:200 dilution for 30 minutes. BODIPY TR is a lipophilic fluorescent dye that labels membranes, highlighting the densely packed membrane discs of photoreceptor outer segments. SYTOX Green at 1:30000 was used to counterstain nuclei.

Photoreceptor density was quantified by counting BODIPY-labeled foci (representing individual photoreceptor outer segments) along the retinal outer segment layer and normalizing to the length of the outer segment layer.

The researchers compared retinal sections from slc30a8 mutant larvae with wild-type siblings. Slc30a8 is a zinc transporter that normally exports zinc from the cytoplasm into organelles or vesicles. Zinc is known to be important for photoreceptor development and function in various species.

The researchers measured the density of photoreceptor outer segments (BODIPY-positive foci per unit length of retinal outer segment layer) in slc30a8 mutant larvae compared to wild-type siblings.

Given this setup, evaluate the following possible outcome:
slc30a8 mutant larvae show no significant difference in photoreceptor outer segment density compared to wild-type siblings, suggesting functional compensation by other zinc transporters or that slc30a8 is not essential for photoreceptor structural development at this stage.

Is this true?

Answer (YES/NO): NO